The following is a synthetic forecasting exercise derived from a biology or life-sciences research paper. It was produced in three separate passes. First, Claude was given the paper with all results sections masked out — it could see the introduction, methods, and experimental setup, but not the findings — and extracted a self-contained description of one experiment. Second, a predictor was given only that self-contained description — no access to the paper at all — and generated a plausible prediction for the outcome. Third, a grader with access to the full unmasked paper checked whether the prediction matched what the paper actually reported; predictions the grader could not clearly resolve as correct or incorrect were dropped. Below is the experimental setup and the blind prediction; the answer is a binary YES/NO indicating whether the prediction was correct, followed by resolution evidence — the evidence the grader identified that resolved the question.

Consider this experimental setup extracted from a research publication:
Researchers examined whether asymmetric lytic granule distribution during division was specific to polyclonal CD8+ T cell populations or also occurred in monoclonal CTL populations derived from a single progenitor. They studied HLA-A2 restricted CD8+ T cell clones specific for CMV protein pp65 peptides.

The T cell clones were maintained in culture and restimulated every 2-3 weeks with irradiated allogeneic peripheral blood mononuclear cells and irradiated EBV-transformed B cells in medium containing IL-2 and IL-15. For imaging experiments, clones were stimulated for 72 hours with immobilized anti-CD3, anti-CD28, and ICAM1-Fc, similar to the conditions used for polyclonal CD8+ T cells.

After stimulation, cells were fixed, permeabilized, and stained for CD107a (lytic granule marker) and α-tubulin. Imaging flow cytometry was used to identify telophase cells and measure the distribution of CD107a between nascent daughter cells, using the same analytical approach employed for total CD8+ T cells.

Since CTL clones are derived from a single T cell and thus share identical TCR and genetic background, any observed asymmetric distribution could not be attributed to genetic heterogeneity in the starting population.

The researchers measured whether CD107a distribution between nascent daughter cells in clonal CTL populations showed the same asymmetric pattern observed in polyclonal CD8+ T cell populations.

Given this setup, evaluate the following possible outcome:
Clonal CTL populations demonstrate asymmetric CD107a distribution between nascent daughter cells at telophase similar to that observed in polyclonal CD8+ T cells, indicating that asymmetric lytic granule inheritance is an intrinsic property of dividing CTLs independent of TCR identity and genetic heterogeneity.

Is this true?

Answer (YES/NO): YES